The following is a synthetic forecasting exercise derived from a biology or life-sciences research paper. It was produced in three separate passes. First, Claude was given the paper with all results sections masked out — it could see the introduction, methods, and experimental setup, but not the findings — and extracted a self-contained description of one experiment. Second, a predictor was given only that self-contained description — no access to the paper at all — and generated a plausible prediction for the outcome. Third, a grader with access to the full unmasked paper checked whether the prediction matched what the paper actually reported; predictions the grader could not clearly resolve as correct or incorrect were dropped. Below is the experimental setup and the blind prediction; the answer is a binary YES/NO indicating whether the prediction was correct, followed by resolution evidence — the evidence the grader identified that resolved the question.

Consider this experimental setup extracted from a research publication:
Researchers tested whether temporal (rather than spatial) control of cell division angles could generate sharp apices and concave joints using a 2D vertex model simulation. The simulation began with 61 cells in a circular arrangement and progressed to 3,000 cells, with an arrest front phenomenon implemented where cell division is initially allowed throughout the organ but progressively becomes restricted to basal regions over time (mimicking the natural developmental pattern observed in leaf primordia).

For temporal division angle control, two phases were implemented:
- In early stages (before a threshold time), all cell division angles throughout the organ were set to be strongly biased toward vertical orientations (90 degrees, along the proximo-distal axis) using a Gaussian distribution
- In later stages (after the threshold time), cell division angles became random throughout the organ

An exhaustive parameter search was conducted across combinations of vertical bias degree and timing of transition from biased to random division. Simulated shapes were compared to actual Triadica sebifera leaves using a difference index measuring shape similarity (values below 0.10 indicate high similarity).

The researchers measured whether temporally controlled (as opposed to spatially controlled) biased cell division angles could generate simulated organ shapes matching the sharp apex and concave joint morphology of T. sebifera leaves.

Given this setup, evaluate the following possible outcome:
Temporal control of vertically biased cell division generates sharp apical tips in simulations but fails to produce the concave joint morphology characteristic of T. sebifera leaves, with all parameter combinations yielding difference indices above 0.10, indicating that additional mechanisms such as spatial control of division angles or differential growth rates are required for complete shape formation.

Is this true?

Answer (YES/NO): NO